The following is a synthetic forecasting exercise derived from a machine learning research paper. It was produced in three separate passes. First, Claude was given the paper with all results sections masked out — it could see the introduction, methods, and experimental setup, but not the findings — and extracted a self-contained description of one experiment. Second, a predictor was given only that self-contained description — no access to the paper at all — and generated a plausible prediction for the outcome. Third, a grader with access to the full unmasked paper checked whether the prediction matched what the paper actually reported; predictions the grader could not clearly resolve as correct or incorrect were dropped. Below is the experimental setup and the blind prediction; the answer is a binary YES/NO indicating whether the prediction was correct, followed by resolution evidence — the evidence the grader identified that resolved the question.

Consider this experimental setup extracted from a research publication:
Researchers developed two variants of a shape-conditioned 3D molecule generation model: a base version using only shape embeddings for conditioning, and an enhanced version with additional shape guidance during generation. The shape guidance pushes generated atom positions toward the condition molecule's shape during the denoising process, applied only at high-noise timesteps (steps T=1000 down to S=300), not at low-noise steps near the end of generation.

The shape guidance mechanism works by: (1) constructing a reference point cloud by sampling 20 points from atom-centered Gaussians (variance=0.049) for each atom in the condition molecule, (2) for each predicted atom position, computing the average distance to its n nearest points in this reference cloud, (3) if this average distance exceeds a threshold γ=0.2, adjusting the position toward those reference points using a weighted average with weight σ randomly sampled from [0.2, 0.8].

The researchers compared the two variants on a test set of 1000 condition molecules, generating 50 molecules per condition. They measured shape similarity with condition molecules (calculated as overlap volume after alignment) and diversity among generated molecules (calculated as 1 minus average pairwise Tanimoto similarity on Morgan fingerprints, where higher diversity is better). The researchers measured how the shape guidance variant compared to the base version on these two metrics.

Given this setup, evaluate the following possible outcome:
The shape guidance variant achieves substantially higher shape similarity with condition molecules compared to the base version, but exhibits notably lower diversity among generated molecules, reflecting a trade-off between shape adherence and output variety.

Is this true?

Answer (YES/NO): NO